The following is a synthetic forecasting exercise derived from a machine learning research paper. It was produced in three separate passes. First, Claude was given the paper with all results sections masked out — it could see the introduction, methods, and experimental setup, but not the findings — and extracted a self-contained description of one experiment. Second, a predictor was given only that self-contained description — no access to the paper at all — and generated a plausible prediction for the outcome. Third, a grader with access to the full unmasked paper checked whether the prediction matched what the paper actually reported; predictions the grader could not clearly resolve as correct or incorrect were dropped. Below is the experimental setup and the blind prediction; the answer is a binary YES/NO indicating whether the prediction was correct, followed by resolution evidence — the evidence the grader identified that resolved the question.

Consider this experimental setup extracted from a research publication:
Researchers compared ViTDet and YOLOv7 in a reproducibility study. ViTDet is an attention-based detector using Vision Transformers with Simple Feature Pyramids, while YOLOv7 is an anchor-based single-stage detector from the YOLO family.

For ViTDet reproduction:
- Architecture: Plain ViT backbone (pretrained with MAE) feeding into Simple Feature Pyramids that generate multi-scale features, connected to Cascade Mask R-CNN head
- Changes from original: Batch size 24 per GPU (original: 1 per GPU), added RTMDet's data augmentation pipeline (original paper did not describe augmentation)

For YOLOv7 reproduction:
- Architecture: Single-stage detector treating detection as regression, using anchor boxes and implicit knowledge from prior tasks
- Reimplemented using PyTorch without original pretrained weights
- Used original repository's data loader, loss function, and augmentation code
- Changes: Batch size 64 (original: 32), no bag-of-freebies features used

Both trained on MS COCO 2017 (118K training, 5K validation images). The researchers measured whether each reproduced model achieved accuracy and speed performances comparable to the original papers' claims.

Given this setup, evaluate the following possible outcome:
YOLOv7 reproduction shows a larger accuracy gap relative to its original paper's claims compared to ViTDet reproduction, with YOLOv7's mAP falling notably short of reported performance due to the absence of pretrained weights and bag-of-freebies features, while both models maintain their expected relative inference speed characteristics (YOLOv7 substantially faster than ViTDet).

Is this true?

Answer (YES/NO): NO